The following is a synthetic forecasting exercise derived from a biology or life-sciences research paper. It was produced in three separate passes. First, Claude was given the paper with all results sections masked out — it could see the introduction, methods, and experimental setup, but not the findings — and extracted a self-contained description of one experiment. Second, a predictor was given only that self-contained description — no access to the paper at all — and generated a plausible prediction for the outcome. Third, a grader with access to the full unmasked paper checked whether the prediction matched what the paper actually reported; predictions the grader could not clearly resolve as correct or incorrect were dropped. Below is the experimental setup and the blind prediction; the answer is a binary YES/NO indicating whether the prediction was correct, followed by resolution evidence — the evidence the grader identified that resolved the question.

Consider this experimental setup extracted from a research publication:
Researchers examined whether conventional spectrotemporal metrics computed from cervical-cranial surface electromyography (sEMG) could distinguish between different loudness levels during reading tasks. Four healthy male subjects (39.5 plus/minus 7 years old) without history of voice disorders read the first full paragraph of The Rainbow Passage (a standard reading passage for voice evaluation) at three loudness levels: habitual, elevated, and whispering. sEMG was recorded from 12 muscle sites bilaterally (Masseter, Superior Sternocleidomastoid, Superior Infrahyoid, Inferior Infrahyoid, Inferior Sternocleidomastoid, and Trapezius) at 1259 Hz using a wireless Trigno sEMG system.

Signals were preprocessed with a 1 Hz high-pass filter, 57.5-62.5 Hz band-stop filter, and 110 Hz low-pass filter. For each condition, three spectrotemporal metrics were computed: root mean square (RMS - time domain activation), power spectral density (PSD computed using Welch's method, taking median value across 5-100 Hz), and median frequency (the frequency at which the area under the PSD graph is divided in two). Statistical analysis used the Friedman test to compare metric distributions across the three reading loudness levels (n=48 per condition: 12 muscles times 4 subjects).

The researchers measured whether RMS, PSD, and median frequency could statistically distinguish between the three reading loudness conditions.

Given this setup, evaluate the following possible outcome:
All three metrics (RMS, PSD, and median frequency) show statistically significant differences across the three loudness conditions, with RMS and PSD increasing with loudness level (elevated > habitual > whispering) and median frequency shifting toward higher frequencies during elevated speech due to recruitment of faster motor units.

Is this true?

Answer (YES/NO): NO